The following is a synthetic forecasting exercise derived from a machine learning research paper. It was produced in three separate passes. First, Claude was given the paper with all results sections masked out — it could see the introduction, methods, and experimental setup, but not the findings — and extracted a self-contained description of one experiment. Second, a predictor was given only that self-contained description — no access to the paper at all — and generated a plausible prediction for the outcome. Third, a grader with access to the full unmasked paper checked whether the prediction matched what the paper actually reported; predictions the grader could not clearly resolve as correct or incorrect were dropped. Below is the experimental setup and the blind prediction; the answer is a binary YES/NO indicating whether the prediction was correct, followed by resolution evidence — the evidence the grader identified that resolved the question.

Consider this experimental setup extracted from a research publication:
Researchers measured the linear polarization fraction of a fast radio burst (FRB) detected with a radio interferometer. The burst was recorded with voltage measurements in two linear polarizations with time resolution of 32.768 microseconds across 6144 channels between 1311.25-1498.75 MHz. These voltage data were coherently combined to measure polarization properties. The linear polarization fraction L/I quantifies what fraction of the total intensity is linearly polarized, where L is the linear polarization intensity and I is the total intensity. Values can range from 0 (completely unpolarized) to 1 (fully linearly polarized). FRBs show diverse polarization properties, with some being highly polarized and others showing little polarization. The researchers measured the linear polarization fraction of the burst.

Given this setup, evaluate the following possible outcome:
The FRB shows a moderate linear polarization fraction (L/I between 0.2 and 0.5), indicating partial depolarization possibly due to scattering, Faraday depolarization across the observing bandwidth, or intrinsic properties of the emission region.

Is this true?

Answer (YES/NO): NO